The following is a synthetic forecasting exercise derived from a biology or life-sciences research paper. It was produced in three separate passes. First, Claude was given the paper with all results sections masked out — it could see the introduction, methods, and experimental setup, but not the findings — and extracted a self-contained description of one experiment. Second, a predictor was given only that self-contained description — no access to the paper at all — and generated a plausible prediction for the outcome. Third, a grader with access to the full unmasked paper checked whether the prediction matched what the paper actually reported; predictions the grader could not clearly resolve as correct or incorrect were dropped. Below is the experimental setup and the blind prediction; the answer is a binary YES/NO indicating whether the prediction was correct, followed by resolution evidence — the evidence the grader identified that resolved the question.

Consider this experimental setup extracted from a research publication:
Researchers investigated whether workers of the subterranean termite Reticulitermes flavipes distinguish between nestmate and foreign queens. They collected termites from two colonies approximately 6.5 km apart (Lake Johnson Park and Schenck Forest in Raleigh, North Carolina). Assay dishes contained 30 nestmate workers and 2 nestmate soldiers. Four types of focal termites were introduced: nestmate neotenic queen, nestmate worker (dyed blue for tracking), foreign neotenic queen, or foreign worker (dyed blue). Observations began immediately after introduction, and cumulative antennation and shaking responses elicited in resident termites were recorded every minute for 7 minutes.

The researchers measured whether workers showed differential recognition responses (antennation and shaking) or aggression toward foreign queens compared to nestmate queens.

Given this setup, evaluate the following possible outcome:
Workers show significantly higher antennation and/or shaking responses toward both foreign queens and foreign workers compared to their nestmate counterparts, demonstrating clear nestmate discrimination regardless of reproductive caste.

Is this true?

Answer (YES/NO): NO